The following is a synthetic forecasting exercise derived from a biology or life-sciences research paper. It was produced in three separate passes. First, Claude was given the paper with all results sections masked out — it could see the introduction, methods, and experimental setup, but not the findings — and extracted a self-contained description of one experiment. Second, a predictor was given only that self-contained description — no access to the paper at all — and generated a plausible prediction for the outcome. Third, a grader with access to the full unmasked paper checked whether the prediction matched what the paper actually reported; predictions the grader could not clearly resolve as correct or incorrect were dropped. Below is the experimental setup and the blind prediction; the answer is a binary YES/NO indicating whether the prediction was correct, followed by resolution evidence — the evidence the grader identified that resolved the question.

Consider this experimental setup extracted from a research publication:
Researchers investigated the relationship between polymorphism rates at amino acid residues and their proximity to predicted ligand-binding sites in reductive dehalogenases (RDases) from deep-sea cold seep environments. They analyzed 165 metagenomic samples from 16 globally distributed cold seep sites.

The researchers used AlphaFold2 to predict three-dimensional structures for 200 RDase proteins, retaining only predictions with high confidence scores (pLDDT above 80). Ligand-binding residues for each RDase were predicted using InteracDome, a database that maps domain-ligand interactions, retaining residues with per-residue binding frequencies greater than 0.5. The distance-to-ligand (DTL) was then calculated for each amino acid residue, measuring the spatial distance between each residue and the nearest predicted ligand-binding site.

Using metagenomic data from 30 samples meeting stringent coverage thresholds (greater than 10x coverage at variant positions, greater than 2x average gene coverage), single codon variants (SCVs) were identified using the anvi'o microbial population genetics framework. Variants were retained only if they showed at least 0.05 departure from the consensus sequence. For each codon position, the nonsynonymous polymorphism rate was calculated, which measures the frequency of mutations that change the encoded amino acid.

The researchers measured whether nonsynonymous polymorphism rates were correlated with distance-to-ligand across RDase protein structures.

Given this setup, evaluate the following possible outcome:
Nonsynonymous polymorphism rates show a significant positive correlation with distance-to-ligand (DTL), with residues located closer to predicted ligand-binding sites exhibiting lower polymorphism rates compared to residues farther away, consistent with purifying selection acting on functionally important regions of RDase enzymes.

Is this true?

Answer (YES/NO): YES